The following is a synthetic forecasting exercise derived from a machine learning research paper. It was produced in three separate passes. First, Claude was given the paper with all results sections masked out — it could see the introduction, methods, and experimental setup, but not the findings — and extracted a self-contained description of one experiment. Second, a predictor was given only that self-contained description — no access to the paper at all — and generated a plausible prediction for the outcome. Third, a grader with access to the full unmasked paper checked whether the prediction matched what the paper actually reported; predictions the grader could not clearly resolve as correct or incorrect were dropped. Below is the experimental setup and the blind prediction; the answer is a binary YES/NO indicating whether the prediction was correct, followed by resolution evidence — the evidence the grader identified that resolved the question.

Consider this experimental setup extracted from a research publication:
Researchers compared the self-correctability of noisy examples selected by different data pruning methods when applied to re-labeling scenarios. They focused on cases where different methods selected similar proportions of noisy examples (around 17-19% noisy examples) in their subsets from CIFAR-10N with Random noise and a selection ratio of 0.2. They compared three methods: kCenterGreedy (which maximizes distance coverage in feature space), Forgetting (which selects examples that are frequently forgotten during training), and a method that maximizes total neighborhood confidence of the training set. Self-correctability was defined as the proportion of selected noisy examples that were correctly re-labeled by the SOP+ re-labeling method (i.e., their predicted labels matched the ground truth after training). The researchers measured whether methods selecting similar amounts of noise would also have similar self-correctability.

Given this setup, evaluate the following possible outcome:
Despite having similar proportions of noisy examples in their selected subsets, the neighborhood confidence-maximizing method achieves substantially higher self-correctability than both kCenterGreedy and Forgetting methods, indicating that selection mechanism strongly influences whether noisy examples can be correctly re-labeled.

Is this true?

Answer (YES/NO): YES